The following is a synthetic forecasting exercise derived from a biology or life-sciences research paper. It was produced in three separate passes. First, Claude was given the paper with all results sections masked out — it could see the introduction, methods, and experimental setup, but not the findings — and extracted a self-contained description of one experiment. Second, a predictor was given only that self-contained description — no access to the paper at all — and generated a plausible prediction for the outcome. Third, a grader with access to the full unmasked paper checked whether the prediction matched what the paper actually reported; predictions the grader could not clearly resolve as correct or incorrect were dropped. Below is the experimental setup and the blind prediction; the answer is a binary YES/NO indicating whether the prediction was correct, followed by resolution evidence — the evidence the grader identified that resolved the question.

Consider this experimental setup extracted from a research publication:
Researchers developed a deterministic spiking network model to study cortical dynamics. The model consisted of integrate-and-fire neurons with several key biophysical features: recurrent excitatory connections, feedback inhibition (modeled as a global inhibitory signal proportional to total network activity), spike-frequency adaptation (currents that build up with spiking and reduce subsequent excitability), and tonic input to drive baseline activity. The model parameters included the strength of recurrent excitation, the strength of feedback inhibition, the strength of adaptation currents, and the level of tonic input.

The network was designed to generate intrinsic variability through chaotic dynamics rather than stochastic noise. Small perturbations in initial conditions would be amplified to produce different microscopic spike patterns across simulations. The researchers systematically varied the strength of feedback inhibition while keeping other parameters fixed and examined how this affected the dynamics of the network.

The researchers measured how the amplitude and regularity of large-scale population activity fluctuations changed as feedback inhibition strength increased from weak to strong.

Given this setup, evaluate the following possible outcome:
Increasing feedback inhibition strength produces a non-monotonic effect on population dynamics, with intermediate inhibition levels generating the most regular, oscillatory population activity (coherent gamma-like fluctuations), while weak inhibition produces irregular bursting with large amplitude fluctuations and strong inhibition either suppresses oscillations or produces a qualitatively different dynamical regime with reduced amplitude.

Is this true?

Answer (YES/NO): NO